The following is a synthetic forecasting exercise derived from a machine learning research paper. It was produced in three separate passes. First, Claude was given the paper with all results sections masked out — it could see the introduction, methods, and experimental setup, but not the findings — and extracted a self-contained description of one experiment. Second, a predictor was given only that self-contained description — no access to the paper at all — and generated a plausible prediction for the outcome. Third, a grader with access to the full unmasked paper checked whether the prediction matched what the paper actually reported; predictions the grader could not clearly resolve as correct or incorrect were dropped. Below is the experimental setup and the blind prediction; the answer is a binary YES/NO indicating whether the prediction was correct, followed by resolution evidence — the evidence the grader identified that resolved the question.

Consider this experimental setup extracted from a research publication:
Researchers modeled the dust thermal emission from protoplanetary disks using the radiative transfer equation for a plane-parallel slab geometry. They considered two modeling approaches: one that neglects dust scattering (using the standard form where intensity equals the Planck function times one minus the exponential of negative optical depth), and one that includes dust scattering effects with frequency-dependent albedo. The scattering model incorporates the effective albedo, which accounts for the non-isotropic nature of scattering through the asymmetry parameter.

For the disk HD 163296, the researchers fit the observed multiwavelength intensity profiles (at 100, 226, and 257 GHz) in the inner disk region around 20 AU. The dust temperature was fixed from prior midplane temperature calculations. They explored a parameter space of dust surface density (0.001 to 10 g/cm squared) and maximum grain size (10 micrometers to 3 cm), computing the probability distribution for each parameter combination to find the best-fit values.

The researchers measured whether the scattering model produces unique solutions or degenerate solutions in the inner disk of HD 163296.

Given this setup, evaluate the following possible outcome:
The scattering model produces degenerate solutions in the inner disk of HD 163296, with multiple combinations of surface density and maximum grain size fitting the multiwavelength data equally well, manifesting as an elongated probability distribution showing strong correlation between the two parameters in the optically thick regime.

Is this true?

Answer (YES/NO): NO